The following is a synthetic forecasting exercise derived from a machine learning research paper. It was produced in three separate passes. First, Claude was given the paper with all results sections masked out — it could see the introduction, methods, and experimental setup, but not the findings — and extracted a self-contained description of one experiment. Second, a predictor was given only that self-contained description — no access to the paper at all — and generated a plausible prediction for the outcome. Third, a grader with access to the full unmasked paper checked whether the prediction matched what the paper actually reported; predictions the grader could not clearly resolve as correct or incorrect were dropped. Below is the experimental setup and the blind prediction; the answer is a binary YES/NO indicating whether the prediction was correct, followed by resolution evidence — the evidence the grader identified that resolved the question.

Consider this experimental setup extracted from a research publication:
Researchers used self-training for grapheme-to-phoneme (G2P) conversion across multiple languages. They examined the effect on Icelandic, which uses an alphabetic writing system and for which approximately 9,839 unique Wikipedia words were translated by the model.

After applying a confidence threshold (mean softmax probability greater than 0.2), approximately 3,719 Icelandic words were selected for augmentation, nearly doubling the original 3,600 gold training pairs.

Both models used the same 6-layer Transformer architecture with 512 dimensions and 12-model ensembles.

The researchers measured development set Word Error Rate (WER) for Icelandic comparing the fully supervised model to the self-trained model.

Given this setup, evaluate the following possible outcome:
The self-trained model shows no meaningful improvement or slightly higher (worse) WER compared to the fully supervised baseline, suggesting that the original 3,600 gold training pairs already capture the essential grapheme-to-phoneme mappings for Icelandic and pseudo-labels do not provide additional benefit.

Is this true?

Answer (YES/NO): YES